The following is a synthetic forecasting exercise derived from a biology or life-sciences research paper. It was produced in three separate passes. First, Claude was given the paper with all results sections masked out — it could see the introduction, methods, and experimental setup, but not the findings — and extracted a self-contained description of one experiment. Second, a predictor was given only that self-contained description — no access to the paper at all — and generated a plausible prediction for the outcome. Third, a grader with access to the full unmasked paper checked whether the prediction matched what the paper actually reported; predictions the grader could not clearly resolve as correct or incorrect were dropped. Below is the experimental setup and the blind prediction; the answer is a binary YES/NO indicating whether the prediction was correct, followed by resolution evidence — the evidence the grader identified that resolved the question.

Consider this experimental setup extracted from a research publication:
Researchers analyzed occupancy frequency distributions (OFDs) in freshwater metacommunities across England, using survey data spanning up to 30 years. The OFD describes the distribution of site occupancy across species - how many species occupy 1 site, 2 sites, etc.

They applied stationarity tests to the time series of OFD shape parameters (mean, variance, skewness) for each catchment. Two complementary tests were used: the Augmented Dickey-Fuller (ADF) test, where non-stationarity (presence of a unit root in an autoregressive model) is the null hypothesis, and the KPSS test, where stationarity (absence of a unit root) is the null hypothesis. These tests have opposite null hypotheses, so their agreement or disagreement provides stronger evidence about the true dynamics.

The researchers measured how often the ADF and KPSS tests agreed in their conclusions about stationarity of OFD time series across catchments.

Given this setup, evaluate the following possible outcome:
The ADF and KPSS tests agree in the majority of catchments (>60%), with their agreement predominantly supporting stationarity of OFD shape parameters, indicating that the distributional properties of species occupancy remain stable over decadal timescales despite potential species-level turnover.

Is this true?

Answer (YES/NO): NO